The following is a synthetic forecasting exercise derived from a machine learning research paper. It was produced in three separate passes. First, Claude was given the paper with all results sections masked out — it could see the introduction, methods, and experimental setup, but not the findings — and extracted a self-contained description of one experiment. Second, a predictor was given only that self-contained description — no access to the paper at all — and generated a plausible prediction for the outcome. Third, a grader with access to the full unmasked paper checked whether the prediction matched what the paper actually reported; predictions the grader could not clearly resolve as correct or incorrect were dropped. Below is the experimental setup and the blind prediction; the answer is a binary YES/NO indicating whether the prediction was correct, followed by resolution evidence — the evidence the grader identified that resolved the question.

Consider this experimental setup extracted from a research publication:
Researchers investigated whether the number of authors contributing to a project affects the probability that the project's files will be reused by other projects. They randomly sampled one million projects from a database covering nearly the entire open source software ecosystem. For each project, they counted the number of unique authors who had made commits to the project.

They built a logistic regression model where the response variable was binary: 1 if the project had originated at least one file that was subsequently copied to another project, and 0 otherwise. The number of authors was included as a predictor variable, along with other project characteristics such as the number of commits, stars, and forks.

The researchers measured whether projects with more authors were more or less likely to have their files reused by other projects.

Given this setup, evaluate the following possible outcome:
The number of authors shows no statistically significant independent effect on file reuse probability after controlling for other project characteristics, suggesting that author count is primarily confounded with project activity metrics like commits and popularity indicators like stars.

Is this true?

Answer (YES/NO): NO